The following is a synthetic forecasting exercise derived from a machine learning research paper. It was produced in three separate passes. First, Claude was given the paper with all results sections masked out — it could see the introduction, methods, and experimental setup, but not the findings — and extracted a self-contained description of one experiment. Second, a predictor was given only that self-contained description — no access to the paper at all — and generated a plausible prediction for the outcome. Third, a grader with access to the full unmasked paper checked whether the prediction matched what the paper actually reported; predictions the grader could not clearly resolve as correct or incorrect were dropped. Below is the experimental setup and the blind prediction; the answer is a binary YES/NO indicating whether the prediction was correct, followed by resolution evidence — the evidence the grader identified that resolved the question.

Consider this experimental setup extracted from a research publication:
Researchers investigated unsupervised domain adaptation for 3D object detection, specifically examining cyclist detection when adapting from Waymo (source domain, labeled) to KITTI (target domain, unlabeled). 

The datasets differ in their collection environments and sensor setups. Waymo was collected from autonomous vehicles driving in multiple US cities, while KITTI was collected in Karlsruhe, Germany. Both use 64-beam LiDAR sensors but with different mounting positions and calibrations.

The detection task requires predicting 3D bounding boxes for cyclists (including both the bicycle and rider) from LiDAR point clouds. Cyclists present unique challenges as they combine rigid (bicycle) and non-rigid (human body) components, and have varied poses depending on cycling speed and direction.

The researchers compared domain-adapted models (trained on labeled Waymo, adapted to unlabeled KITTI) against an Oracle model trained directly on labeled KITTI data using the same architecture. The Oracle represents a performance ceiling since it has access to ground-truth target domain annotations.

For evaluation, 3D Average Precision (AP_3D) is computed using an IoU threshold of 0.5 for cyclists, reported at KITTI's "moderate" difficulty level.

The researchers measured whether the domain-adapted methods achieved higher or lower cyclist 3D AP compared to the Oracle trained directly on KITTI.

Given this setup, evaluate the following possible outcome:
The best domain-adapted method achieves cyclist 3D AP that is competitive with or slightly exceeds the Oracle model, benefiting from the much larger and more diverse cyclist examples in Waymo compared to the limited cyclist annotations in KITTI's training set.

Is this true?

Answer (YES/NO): NO